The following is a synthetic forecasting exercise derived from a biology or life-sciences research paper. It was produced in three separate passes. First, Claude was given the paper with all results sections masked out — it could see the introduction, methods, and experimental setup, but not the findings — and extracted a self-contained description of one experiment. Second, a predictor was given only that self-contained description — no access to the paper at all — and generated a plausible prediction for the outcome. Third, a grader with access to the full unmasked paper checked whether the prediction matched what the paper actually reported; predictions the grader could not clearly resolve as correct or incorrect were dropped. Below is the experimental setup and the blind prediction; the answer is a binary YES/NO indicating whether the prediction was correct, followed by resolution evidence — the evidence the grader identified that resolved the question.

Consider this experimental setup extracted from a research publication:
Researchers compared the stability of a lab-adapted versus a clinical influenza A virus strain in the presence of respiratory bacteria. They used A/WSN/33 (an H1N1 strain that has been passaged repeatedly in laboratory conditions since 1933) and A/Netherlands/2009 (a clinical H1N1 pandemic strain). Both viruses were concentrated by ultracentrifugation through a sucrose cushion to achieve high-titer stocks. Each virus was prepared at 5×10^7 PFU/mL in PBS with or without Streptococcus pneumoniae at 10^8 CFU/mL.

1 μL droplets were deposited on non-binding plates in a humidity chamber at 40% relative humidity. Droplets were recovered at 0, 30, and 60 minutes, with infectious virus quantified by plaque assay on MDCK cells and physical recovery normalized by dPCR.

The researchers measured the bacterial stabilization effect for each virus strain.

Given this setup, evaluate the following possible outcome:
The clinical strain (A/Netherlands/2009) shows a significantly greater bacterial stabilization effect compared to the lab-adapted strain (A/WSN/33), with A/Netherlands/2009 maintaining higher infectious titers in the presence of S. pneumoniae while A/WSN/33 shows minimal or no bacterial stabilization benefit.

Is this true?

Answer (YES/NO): NO